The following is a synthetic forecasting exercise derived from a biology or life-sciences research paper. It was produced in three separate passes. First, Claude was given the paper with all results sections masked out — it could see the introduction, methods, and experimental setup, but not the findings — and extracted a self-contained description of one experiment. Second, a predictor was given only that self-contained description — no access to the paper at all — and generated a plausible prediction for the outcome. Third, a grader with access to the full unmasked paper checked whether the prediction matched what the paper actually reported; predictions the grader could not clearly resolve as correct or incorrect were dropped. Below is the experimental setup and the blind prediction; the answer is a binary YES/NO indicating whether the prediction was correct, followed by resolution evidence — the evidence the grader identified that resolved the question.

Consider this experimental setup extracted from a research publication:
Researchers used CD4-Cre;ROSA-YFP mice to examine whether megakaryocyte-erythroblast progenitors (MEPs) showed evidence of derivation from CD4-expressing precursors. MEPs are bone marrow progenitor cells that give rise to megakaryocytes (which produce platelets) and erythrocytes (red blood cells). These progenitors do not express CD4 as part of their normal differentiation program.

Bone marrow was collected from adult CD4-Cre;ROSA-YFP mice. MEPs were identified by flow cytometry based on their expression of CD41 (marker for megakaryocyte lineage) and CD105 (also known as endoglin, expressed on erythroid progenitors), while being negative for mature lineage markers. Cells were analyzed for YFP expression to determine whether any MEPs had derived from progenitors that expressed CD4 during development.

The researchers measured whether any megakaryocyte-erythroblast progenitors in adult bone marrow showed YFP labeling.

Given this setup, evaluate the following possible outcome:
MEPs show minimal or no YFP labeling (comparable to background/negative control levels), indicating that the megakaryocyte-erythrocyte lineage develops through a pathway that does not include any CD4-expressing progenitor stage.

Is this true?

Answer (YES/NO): NO